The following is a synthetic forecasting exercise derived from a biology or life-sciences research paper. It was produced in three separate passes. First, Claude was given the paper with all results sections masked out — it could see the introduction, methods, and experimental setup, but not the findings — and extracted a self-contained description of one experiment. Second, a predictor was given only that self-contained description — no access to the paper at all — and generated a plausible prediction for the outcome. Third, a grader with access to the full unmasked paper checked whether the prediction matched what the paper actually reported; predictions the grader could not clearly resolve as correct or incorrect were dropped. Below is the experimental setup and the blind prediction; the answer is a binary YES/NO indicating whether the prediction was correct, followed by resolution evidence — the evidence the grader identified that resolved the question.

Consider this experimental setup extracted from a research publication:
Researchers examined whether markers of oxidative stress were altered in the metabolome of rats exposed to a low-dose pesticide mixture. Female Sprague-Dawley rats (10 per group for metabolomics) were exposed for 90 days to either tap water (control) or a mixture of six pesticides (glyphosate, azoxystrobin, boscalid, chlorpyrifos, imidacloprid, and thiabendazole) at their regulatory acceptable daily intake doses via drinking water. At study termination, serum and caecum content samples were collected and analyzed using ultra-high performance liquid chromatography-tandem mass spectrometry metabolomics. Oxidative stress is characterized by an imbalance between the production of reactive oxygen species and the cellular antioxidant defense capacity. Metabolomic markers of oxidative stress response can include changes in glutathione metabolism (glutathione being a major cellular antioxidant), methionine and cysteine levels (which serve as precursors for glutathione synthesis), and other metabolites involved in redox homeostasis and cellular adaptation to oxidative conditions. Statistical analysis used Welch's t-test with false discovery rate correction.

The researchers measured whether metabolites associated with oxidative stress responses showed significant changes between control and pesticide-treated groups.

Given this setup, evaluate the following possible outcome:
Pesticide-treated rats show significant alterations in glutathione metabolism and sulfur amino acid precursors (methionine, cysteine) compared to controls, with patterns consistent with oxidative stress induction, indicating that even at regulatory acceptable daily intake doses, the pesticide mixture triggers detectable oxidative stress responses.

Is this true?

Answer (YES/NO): NO